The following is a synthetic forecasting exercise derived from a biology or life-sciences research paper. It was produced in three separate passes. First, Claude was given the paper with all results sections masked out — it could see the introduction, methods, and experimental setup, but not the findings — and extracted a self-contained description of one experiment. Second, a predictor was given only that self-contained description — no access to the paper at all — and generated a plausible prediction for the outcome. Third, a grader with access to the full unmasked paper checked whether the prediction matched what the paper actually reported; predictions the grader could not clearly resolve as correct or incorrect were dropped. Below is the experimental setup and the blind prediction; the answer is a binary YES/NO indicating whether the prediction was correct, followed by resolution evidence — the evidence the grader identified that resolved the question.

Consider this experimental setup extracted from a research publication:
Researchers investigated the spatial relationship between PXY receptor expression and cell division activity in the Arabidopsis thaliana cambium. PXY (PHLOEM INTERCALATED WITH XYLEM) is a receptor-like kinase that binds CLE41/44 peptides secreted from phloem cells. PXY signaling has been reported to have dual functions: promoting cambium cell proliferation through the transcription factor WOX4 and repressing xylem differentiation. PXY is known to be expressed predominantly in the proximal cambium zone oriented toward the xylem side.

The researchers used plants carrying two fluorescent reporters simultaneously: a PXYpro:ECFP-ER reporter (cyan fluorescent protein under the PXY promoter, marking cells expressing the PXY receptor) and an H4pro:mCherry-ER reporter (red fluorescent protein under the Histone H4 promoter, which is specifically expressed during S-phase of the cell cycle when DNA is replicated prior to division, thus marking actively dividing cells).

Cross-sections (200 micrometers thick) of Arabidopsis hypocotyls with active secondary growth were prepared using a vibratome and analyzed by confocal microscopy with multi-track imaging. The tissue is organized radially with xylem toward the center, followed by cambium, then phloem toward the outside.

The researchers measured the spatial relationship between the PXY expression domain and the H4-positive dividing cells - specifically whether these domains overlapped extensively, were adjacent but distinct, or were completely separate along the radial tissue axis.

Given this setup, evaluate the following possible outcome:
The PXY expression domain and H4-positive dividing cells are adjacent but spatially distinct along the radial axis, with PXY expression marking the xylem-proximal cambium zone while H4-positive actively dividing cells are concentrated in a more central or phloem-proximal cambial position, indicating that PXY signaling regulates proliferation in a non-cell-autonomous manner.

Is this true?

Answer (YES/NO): NO